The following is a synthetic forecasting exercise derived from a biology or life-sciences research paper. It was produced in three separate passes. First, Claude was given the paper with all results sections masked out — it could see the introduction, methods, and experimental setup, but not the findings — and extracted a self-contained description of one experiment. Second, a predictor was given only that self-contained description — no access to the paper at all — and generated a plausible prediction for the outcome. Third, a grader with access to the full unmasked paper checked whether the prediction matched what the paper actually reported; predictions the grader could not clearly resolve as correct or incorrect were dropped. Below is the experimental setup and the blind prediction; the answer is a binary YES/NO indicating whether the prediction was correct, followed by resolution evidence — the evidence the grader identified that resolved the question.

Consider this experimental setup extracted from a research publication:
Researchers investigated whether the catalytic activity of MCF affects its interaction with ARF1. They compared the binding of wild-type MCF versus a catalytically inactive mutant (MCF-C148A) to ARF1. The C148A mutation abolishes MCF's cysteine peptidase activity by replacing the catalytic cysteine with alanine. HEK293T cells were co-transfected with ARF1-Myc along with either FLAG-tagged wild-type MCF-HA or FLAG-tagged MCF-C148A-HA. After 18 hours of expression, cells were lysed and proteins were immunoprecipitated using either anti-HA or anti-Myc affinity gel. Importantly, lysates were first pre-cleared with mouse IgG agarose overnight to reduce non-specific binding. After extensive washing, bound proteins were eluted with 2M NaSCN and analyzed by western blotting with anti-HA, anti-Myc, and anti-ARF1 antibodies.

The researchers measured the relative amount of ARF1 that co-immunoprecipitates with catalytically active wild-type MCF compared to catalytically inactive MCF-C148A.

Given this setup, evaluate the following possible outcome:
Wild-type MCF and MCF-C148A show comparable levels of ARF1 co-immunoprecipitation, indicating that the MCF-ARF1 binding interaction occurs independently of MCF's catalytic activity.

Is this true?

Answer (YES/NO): NO